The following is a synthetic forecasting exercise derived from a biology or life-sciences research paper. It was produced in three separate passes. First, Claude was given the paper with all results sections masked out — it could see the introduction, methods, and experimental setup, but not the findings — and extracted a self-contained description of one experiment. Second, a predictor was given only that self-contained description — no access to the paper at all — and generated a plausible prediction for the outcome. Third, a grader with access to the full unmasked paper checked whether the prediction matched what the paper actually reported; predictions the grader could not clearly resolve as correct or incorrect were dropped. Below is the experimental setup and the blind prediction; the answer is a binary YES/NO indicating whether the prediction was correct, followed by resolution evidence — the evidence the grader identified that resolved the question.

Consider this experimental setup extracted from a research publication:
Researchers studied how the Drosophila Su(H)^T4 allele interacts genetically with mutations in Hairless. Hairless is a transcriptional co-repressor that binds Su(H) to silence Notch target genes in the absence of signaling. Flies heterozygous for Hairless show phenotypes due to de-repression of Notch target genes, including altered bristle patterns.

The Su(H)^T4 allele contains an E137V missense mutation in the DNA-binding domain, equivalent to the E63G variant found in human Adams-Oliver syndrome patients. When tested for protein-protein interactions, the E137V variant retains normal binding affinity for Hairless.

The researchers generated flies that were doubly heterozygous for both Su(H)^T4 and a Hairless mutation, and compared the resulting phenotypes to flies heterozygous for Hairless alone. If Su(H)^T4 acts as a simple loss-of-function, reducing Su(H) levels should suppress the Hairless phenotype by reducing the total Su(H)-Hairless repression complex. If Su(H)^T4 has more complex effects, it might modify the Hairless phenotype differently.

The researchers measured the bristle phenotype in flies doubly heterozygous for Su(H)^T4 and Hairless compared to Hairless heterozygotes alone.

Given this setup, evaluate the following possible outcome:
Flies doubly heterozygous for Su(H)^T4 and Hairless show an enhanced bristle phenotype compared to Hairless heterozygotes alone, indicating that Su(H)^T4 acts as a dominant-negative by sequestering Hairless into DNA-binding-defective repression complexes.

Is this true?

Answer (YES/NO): YES